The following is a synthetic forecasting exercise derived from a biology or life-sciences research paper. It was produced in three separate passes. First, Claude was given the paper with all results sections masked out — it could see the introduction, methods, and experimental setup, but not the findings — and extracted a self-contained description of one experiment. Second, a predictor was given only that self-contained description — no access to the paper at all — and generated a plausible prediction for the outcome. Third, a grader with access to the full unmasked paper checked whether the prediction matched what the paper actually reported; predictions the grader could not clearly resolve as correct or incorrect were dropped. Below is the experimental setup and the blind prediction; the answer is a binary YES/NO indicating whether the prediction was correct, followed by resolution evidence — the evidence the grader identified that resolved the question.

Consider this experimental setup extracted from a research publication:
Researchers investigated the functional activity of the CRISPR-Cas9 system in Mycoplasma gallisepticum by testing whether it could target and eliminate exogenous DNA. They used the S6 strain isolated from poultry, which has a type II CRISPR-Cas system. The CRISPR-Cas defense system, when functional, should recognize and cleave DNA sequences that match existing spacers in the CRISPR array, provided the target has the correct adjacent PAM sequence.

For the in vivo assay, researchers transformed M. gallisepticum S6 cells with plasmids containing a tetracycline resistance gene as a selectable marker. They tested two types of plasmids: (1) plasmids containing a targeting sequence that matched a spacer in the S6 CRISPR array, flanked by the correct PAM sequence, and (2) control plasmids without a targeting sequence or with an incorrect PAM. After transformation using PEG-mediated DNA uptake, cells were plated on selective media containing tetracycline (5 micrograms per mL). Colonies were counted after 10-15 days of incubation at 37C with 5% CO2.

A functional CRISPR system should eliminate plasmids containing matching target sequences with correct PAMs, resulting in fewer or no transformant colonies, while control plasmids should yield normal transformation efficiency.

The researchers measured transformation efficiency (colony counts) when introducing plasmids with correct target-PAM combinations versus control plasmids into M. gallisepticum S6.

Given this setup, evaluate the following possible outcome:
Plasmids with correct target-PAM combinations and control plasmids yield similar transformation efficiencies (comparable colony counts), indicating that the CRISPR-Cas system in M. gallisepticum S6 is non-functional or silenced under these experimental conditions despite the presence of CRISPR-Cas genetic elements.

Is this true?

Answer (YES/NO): NO